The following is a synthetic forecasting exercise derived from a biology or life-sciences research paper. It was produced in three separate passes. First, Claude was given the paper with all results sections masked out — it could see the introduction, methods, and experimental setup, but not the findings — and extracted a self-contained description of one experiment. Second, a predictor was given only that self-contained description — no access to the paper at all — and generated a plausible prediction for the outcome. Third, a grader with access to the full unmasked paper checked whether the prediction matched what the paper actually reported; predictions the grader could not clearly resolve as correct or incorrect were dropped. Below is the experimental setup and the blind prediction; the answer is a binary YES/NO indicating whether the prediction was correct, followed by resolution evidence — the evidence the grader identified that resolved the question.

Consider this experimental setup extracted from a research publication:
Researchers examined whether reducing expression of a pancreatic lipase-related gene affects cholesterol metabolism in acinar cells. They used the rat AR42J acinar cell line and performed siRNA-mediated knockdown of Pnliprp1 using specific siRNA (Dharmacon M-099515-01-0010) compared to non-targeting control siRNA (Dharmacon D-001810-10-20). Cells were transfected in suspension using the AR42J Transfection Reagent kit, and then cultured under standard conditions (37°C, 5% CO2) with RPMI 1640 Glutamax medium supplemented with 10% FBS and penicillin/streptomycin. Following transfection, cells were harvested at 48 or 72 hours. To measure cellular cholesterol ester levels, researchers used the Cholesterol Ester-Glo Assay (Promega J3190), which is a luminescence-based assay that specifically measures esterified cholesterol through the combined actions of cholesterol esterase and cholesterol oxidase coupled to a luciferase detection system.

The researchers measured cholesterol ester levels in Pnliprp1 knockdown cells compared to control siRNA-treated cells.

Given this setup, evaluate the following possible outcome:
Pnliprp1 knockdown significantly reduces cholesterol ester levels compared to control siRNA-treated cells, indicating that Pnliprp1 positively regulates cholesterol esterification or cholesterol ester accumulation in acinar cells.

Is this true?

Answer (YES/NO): NO